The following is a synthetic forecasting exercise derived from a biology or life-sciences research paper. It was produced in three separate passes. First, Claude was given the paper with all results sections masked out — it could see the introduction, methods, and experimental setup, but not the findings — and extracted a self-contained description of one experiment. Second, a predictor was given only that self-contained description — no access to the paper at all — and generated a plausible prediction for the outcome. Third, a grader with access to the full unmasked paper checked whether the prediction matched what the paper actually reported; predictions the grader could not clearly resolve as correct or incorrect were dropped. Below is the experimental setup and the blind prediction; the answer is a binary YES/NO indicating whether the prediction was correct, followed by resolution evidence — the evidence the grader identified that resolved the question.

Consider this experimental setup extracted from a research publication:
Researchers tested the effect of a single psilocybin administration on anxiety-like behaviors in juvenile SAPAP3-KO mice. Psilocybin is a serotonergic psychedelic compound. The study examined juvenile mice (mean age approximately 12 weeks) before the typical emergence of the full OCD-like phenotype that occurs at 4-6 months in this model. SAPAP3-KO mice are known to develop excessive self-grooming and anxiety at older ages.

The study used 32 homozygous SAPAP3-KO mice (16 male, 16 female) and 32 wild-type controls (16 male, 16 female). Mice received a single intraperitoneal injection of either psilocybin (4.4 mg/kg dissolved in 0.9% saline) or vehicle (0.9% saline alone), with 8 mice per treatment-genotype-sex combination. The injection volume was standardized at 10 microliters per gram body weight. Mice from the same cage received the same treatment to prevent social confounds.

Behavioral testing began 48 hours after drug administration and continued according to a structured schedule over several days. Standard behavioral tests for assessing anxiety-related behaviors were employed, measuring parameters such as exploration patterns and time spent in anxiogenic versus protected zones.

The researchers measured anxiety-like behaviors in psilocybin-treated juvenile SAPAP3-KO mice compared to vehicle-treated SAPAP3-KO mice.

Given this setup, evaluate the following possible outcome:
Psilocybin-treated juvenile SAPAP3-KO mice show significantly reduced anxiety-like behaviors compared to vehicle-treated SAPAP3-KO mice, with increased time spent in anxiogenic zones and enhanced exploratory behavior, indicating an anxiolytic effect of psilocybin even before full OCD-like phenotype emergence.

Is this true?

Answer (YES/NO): NO